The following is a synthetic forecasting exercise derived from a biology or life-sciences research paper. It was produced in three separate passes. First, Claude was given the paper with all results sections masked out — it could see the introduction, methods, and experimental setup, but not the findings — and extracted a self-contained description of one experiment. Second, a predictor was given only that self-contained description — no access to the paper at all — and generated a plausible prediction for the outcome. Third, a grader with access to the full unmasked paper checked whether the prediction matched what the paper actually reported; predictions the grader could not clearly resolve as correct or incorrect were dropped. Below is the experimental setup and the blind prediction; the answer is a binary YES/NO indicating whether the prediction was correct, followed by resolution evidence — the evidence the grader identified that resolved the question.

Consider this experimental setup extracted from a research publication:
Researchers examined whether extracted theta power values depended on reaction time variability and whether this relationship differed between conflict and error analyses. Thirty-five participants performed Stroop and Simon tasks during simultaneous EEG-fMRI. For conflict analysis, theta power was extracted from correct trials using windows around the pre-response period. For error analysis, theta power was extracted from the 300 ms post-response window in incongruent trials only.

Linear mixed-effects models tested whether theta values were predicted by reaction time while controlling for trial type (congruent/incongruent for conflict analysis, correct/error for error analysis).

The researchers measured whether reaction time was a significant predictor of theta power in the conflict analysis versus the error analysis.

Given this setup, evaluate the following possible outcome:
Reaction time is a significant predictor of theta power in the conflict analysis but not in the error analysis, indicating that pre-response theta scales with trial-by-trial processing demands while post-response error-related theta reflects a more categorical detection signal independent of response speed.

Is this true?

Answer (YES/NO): YES